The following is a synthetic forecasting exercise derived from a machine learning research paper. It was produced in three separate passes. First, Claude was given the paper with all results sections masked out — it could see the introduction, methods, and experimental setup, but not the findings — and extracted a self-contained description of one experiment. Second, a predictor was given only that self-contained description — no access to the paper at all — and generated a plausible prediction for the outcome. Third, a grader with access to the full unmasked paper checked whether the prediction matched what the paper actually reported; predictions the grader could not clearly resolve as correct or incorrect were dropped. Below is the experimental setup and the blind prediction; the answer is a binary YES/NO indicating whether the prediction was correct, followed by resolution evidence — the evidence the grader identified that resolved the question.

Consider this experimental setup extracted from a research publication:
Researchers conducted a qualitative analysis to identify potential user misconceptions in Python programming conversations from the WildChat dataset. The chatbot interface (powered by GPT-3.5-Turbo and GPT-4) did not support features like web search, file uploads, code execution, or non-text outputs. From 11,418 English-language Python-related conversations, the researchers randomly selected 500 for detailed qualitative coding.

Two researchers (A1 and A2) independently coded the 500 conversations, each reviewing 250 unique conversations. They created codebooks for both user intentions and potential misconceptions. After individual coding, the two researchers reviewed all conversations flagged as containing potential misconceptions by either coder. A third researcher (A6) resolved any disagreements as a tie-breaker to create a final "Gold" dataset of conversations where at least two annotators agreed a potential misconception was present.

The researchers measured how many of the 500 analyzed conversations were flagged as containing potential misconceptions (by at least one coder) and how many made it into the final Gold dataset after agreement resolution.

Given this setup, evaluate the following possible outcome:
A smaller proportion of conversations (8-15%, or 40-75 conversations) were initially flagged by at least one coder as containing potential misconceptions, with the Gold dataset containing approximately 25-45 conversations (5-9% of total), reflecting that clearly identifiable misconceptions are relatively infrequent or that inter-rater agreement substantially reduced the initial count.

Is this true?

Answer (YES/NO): NO